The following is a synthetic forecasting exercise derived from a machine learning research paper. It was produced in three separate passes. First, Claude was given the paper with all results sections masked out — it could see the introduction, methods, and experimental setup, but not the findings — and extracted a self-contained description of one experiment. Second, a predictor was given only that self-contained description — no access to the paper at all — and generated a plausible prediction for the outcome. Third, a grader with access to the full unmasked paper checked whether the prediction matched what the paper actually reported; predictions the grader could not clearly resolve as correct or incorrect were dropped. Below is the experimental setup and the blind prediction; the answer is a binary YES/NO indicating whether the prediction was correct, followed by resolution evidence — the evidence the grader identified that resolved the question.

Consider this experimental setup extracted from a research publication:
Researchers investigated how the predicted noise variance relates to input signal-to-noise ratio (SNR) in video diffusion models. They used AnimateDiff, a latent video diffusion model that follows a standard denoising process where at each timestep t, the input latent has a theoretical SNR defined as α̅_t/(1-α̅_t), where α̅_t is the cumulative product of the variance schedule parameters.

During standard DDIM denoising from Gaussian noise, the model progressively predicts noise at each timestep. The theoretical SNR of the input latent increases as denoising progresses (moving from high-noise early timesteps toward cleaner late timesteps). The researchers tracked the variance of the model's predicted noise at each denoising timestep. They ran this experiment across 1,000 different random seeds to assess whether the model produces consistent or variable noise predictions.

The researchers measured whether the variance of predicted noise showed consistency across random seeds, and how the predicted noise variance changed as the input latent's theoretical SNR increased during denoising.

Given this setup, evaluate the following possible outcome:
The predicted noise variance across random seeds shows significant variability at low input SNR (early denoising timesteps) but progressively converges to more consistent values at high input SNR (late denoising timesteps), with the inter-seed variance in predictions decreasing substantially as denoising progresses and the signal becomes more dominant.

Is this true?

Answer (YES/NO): NO